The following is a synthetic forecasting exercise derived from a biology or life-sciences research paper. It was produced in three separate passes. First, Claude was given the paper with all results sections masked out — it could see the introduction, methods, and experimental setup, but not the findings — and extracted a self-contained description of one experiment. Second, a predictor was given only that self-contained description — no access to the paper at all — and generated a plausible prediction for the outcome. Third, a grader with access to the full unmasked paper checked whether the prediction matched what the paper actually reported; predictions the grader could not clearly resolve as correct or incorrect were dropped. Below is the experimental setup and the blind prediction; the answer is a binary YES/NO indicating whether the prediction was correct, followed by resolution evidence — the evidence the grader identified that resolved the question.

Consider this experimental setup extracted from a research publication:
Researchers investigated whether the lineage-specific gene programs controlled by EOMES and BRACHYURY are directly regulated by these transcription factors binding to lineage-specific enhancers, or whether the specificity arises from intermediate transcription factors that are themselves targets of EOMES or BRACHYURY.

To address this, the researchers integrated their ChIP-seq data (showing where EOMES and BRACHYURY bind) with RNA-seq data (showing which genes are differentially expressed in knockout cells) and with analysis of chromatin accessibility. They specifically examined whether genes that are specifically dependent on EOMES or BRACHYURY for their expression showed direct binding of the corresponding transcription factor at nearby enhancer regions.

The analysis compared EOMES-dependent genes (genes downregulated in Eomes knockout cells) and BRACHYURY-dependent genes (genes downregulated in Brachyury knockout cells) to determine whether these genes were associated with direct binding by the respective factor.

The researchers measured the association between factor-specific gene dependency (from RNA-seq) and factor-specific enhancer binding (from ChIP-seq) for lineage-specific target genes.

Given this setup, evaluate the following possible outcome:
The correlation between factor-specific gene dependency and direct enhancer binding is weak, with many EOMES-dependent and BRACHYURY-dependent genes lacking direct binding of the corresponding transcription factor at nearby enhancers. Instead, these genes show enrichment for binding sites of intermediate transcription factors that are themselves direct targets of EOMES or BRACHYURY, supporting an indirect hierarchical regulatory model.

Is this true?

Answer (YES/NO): NO